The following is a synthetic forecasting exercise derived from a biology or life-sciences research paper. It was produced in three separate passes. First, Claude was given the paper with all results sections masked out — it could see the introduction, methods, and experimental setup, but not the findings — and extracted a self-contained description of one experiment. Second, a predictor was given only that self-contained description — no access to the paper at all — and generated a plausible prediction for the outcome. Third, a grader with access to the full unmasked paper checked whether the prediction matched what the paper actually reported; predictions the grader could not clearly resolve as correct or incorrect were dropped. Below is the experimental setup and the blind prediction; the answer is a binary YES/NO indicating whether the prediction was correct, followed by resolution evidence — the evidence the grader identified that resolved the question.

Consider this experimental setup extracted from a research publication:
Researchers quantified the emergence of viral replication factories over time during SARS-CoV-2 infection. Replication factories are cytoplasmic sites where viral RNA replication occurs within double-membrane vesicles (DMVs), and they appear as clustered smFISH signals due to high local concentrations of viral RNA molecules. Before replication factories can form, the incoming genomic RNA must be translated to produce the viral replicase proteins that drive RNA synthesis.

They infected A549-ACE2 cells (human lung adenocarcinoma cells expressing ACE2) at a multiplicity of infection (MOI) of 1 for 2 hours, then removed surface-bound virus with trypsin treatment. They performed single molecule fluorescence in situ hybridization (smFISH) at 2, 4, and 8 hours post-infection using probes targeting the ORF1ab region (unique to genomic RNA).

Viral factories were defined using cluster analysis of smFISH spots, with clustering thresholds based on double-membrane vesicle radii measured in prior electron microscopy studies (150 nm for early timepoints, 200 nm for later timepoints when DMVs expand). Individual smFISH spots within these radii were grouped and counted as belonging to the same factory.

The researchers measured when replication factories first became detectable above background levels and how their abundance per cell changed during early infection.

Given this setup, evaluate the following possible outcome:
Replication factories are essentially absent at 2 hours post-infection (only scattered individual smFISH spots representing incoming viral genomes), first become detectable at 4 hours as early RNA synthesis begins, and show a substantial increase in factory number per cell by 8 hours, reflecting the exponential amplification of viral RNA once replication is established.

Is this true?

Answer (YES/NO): NO